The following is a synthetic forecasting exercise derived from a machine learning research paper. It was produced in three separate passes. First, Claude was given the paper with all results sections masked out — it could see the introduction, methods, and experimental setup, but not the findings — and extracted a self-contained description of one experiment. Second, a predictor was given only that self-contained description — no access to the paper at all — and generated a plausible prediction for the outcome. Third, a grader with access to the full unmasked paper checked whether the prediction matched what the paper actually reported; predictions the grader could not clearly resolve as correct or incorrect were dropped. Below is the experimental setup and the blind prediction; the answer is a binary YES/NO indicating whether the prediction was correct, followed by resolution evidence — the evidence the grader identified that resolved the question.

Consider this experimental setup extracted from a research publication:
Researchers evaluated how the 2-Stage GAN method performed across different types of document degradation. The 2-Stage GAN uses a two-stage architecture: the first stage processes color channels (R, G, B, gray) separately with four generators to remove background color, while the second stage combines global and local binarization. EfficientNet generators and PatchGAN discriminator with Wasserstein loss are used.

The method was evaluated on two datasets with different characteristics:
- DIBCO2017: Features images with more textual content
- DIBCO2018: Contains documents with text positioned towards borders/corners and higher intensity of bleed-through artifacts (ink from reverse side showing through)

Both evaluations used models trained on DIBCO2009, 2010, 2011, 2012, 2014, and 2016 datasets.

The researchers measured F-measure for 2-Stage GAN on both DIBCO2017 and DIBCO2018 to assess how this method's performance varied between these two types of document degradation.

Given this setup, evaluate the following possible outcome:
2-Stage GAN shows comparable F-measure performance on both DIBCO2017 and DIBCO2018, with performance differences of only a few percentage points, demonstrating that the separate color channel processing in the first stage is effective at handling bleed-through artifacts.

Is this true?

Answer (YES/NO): YES